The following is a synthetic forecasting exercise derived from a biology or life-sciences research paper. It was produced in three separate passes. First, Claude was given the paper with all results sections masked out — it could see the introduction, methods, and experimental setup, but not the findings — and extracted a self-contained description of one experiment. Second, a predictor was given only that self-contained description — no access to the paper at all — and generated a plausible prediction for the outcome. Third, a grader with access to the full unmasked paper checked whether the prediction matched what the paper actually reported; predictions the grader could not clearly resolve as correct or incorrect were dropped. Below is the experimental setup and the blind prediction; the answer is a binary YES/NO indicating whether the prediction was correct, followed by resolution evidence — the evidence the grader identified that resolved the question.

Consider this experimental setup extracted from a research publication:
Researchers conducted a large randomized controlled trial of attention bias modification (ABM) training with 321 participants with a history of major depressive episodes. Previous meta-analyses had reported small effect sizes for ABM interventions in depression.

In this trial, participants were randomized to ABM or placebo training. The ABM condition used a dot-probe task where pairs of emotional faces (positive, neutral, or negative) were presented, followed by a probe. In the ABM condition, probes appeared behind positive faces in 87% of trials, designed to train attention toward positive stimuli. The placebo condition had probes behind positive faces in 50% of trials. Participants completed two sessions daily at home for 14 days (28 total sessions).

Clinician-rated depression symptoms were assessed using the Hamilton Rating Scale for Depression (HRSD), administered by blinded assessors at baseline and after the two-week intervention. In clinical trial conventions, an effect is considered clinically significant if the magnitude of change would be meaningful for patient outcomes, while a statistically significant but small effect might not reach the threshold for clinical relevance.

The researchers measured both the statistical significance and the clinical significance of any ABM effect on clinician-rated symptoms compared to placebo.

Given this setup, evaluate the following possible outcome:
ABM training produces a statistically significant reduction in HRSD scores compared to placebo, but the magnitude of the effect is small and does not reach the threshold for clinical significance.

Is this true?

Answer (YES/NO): YES